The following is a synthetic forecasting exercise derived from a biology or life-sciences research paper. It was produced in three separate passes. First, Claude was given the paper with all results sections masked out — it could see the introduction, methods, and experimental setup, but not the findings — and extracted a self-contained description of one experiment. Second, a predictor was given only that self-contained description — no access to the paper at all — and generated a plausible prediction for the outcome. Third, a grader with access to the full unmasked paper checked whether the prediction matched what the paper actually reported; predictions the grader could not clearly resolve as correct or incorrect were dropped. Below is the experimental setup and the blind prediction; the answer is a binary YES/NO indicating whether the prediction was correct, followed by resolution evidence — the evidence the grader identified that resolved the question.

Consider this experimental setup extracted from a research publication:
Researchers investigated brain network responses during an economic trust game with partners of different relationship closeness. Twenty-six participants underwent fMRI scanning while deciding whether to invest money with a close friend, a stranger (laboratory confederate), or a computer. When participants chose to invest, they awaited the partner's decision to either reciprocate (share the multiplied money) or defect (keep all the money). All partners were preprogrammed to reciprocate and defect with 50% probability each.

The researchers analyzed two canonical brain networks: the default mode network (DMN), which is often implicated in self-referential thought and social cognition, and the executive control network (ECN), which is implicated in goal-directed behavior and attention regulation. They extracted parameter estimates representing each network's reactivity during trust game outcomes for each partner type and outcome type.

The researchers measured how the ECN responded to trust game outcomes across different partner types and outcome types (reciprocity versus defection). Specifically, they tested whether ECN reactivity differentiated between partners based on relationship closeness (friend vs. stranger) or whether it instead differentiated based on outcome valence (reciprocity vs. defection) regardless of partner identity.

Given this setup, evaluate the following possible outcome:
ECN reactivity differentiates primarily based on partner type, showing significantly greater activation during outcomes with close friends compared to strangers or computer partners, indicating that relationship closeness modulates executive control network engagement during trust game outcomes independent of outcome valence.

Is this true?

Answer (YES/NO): NO